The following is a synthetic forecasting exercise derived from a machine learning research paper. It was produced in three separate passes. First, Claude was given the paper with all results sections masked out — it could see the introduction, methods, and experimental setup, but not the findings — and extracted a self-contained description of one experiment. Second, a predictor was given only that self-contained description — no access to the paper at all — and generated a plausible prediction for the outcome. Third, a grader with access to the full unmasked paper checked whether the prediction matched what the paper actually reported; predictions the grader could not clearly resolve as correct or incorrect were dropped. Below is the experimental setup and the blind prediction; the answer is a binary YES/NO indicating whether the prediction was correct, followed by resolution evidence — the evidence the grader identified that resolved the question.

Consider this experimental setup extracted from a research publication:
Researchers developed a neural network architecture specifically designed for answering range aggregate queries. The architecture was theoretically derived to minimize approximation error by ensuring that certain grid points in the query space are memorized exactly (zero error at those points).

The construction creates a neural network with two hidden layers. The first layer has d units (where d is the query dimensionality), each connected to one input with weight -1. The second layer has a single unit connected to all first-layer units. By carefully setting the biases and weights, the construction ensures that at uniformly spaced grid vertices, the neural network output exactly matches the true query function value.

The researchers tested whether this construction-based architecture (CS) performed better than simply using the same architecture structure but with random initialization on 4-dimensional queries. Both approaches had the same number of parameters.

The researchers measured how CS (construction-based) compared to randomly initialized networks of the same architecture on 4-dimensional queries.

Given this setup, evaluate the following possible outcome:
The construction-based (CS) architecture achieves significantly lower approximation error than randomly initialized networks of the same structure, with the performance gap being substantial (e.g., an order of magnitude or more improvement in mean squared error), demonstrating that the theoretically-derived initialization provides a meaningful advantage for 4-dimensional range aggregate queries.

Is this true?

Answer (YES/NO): NO